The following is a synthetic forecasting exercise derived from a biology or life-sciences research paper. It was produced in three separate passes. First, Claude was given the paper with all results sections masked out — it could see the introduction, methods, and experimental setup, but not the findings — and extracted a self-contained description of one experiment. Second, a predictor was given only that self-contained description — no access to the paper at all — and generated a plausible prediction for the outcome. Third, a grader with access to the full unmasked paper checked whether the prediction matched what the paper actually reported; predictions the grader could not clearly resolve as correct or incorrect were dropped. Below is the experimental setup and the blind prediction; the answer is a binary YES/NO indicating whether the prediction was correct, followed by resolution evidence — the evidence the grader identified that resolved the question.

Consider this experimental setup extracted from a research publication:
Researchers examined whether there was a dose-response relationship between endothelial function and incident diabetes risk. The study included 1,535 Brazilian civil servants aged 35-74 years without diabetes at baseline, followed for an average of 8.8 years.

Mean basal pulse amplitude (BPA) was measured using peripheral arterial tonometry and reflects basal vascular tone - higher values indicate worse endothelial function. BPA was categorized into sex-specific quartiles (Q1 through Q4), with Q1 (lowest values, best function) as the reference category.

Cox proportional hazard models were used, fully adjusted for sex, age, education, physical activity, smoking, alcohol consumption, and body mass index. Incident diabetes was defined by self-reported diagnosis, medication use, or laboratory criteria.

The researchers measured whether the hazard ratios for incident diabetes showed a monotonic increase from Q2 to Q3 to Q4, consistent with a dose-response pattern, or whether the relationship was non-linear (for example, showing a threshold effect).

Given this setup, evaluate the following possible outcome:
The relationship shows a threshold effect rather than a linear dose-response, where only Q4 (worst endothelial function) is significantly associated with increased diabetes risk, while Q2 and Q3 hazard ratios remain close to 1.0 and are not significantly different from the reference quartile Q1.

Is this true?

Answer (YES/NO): NO